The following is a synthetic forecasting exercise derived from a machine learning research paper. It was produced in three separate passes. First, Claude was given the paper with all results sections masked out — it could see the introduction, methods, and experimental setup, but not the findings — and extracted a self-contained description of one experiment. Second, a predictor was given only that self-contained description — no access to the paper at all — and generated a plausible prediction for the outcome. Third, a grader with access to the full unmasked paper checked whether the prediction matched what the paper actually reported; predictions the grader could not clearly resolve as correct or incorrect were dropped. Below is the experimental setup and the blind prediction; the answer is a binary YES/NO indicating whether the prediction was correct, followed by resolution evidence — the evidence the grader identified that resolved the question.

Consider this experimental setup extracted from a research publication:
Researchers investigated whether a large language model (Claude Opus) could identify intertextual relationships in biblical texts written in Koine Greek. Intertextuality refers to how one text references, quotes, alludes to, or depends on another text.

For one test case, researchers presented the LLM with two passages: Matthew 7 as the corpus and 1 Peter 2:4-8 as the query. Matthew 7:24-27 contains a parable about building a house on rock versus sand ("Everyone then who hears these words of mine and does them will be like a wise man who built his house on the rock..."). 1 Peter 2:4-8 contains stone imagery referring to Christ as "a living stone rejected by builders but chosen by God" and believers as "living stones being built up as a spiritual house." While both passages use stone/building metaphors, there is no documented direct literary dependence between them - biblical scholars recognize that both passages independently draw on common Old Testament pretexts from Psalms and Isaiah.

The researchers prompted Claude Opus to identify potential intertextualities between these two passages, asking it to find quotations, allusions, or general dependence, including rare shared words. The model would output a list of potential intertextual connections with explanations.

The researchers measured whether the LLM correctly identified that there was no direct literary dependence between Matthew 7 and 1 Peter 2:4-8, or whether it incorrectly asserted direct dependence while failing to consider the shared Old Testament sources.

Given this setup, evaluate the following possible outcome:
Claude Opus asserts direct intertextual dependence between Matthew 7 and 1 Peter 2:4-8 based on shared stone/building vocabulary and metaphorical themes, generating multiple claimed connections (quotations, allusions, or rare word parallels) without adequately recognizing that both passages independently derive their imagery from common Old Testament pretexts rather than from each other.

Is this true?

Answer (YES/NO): YES